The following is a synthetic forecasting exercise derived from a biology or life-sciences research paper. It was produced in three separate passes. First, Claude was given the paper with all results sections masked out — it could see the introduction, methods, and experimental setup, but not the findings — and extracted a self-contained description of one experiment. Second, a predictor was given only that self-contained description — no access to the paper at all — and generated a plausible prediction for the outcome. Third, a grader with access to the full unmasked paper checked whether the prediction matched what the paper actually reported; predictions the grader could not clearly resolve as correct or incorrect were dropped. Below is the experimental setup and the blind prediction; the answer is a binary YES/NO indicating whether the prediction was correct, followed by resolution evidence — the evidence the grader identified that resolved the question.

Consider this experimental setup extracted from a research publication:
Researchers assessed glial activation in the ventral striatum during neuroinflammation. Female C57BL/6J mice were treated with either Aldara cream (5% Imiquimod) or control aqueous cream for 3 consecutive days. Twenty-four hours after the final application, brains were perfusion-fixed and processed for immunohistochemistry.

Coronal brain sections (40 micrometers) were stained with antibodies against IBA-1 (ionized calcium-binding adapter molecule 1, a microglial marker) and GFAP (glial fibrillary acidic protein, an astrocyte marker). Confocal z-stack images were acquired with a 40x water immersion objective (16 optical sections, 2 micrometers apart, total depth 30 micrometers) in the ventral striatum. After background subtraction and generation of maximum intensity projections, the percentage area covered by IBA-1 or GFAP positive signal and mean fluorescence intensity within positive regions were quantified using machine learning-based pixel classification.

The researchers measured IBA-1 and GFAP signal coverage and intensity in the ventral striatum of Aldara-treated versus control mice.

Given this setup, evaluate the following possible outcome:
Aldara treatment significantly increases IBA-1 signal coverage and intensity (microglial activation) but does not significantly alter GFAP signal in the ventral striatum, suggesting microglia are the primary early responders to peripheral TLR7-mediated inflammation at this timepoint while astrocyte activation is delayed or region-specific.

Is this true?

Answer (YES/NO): NO